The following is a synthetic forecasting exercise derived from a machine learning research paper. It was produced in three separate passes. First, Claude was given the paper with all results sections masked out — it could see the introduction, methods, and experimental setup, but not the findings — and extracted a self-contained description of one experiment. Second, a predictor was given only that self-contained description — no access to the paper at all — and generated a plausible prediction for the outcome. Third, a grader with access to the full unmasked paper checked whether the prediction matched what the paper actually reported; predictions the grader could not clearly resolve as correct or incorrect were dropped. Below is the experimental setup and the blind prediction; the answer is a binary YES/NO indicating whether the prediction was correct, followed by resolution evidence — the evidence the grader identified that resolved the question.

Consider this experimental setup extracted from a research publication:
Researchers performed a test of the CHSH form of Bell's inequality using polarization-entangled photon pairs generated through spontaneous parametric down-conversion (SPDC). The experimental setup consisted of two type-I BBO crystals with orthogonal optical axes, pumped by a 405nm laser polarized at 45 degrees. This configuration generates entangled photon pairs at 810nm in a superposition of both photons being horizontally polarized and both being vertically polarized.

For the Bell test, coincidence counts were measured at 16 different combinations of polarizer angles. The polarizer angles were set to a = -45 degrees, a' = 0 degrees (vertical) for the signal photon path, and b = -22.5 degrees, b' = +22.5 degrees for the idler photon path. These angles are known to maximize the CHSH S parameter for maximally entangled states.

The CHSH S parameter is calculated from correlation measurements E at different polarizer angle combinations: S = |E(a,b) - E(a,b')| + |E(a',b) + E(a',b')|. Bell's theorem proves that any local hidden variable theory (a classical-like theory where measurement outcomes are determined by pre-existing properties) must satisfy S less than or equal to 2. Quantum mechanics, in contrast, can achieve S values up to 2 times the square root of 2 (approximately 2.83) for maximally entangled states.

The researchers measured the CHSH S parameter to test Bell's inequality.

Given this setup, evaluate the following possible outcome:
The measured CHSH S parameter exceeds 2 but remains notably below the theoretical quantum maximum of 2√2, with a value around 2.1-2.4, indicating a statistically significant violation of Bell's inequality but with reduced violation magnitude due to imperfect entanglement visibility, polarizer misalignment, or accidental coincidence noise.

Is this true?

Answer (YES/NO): NO